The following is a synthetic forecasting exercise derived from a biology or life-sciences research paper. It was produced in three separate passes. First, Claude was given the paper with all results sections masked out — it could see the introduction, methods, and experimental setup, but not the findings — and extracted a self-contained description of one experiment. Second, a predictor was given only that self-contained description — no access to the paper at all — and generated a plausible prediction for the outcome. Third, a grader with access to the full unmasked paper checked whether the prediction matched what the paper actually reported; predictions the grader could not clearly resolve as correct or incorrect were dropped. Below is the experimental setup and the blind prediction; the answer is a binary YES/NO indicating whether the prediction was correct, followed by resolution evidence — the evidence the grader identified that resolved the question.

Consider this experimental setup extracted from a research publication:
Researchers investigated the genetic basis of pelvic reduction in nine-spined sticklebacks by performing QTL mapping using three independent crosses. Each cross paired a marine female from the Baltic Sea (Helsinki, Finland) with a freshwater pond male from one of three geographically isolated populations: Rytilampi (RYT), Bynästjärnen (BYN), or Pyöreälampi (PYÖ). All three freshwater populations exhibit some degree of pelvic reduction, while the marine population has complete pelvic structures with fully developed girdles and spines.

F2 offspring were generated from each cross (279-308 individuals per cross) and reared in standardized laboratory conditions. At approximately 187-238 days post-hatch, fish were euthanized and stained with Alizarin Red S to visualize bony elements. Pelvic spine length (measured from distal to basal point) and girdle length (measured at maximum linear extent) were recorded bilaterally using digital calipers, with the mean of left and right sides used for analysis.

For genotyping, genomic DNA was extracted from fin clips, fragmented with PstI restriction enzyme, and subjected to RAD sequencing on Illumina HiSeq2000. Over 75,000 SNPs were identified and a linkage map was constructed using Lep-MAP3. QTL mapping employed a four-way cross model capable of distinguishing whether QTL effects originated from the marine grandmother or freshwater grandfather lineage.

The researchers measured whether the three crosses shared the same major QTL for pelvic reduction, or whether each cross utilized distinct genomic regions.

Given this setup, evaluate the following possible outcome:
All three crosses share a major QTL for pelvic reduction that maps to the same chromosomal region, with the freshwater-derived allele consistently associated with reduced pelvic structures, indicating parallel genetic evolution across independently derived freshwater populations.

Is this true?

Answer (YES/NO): NO